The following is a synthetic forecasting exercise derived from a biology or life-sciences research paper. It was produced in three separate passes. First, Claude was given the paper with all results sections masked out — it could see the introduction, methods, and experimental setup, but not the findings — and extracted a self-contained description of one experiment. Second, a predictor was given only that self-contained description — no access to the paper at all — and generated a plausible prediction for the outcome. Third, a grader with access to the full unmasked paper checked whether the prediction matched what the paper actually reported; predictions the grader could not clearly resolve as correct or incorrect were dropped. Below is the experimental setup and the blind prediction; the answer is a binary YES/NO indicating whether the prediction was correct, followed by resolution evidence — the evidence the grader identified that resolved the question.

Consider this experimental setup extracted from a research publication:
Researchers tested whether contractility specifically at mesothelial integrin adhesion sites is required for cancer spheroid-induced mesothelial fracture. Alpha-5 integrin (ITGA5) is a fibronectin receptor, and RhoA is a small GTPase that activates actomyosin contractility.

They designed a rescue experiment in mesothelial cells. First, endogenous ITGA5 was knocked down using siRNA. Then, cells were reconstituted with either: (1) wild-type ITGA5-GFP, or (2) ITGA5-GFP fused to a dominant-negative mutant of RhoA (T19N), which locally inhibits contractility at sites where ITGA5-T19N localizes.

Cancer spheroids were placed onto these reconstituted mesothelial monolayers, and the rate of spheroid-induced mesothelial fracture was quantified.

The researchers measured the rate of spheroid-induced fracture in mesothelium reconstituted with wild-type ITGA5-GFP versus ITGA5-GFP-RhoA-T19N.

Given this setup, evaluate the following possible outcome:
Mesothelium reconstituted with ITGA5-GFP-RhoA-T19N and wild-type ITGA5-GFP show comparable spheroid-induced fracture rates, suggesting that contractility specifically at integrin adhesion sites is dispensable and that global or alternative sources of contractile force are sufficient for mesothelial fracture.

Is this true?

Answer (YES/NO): NO